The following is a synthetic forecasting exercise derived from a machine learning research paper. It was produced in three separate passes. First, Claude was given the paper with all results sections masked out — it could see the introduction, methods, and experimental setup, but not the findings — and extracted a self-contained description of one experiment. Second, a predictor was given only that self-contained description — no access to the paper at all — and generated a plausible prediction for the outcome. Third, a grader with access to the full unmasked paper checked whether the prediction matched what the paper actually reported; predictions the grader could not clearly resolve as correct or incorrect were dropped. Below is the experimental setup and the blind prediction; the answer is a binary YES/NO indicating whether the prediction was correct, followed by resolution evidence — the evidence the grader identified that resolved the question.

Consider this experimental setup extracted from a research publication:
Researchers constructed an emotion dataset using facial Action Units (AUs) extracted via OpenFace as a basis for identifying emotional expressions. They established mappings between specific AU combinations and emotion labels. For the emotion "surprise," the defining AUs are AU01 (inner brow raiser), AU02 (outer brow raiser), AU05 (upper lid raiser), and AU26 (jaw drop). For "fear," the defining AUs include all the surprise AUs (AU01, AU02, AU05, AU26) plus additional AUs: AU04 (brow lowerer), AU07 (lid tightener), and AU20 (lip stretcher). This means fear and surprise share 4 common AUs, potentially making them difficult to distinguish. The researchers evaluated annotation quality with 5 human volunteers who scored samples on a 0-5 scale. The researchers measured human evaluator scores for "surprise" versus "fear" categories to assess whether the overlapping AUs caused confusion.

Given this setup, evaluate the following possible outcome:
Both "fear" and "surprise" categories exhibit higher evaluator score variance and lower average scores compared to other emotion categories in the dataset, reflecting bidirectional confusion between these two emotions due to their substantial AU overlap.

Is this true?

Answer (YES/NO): NO